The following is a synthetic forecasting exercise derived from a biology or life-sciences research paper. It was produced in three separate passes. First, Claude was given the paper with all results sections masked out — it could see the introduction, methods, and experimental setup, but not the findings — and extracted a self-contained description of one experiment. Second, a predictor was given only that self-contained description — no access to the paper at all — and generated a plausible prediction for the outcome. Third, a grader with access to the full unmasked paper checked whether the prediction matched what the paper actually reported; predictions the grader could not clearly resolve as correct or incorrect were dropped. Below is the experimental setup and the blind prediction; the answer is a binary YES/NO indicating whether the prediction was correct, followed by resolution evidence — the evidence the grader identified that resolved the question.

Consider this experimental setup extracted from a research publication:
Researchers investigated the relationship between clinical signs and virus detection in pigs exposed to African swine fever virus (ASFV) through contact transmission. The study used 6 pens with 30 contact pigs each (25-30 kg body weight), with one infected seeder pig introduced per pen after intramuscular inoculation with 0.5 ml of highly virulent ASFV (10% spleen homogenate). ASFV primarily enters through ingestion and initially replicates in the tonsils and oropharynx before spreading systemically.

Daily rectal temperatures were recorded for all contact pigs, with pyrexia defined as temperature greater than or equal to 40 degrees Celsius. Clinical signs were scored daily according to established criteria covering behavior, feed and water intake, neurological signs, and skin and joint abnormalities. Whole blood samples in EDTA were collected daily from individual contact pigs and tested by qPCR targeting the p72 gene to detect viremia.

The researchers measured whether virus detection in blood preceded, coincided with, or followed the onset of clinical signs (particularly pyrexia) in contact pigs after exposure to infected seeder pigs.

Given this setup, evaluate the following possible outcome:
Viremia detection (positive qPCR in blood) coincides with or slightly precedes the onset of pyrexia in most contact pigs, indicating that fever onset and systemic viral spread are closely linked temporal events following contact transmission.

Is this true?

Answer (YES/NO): NO